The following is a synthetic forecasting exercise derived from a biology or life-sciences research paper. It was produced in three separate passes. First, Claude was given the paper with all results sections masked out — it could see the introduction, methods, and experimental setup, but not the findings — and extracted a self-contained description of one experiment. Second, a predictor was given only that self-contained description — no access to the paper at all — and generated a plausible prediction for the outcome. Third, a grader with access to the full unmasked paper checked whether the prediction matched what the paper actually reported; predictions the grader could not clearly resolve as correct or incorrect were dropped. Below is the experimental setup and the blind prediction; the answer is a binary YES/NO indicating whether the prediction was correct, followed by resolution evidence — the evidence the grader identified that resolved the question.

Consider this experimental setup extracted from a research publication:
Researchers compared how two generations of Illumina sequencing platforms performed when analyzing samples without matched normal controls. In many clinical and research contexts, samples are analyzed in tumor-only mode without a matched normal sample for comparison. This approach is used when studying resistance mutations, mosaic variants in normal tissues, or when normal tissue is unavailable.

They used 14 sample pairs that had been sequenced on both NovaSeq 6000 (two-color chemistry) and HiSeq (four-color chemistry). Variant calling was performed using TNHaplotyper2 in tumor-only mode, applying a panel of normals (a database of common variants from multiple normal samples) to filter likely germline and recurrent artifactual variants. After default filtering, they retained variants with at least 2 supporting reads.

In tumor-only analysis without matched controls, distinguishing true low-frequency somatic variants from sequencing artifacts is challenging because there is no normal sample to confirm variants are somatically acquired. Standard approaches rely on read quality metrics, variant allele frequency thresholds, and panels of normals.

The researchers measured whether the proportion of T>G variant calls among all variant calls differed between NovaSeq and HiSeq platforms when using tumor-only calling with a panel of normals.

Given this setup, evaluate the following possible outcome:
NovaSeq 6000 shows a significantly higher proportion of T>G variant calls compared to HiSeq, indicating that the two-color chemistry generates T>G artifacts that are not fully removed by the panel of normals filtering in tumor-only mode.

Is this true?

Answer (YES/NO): YES